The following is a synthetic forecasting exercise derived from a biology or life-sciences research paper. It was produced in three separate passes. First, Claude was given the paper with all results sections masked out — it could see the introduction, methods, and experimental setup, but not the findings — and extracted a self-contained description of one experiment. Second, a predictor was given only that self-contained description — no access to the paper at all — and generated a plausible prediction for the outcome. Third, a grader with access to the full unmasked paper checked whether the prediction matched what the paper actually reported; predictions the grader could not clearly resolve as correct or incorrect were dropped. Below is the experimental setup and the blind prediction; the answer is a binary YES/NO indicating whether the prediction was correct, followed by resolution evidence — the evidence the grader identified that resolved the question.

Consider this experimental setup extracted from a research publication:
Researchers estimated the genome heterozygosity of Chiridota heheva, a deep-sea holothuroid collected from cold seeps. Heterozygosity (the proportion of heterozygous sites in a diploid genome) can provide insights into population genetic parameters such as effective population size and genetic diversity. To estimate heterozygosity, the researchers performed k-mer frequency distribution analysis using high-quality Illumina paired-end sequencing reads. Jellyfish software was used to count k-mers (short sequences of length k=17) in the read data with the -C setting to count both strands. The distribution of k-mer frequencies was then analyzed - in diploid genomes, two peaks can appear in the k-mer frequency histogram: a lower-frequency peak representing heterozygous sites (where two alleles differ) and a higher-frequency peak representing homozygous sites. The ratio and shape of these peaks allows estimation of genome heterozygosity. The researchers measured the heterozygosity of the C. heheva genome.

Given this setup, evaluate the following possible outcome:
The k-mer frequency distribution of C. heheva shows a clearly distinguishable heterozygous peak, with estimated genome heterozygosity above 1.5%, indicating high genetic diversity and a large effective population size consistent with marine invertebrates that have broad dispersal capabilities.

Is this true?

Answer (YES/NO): YES